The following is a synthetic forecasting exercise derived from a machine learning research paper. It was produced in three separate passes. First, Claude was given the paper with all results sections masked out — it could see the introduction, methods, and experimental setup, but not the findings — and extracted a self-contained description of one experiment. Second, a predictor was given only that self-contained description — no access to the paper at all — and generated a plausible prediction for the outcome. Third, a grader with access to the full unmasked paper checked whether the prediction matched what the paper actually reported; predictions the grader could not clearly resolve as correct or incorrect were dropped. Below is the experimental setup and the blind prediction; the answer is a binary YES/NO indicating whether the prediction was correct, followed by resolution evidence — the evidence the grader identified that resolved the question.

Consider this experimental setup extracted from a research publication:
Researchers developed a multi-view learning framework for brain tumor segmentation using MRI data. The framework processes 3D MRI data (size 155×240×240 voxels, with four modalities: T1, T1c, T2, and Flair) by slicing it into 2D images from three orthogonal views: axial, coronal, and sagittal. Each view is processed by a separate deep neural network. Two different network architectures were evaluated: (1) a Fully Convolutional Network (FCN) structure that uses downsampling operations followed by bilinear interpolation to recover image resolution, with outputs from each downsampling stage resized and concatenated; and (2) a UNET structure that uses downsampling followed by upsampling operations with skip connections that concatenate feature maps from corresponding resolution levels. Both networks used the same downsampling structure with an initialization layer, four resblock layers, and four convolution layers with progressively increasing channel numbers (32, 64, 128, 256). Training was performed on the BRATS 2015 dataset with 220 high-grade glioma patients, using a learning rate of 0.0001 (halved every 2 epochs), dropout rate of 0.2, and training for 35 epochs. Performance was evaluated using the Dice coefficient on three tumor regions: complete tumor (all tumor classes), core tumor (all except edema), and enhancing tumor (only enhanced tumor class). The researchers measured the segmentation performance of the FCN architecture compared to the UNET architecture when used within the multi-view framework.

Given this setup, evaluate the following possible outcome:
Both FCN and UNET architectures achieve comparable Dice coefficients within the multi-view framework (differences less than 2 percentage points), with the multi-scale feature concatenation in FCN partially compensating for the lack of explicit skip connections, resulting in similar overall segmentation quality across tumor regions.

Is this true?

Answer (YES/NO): NO